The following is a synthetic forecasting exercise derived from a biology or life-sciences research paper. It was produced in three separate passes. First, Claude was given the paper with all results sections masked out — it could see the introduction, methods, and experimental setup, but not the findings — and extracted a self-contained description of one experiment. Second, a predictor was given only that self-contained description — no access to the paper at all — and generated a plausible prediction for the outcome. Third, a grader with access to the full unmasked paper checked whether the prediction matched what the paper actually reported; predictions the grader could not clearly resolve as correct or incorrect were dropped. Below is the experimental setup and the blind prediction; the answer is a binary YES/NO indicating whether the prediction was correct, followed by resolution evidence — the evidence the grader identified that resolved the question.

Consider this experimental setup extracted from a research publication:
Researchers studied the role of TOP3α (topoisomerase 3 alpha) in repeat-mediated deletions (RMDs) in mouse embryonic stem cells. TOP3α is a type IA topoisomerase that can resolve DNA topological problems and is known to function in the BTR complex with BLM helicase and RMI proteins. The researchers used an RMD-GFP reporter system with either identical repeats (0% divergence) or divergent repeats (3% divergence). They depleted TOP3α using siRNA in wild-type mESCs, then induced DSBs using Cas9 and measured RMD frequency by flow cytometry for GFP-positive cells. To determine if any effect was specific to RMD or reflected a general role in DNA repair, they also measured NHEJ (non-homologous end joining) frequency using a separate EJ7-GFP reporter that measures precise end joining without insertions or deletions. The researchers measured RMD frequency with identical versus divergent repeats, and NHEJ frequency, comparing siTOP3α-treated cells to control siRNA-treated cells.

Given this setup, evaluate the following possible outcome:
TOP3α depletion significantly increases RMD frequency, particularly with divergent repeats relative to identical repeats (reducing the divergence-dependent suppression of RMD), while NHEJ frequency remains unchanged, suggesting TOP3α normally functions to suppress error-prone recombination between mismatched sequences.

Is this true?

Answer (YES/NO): NO